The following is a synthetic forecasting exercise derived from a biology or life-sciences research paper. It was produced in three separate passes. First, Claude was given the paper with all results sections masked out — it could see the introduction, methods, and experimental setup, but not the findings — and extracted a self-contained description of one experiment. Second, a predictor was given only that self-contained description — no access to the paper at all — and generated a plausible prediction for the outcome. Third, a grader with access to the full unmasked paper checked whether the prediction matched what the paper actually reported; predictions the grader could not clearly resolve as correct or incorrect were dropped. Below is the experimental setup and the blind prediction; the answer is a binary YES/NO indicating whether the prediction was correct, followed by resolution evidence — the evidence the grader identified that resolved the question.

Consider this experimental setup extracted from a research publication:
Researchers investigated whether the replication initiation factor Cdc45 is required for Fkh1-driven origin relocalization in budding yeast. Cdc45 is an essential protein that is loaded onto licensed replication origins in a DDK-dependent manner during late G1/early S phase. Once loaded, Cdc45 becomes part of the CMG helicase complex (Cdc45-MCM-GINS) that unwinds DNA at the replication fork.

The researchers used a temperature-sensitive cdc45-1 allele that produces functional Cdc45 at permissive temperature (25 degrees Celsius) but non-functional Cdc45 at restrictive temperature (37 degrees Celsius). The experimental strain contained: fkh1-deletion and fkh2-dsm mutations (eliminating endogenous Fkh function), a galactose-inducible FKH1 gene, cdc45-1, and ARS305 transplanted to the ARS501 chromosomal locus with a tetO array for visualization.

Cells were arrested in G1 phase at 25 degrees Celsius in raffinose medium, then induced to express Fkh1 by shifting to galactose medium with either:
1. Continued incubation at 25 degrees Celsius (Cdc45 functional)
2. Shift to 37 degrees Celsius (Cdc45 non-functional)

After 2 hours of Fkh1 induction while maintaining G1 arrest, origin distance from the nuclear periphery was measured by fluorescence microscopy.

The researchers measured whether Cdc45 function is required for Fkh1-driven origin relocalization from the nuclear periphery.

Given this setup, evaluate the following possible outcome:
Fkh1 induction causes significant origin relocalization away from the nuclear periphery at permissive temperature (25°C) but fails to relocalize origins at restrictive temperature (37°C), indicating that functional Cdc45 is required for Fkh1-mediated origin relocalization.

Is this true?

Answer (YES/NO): YES